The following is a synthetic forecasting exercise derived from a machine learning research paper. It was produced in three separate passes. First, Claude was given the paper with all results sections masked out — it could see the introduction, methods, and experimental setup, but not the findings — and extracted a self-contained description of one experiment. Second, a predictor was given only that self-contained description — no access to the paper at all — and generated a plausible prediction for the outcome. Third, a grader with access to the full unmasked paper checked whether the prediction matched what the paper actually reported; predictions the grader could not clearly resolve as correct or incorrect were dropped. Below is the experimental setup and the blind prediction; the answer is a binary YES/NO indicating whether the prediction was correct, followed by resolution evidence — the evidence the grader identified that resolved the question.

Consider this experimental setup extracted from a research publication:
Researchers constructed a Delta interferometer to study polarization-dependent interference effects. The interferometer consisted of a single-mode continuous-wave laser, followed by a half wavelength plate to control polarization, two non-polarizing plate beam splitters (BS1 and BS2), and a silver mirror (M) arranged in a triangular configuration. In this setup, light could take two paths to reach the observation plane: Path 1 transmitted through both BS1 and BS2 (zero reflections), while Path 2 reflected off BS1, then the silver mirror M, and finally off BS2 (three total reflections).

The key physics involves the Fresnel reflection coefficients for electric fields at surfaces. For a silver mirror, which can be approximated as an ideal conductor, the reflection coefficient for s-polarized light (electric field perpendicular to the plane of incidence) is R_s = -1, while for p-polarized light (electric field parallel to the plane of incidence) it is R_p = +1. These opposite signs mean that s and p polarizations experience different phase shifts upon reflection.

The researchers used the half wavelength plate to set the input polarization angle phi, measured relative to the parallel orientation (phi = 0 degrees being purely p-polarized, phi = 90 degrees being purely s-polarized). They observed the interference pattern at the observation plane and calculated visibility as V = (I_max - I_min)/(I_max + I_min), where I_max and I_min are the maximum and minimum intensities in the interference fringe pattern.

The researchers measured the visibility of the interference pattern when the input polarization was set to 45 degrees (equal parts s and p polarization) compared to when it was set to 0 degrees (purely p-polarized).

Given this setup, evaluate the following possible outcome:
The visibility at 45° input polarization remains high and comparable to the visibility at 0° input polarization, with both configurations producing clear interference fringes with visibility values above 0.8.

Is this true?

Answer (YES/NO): NO